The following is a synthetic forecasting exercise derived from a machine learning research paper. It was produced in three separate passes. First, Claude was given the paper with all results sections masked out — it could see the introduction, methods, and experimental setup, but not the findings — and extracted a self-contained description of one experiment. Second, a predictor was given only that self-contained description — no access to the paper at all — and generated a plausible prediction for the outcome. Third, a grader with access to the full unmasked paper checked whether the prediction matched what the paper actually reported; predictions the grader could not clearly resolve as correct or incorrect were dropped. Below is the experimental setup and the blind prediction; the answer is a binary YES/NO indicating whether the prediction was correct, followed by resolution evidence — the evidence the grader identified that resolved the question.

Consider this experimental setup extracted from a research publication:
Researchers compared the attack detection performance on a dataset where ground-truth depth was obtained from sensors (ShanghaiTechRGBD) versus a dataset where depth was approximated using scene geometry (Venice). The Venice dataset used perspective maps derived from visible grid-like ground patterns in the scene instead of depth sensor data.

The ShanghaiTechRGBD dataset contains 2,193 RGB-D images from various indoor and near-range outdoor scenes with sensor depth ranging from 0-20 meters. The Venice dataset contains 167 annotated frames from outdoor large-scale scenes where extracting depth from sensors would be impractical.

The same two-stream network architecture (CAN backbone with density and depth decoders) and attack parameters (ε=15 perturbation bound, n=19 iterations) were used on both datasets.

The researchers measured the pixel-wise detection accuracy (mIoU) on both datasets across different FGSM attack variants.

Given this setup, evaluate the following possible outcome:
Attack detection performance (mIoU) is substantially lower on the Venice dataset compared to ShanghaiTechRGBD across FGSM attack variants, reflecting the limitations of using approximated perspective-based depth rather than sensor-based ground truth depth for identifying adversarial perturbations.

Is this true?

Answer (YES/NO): NO